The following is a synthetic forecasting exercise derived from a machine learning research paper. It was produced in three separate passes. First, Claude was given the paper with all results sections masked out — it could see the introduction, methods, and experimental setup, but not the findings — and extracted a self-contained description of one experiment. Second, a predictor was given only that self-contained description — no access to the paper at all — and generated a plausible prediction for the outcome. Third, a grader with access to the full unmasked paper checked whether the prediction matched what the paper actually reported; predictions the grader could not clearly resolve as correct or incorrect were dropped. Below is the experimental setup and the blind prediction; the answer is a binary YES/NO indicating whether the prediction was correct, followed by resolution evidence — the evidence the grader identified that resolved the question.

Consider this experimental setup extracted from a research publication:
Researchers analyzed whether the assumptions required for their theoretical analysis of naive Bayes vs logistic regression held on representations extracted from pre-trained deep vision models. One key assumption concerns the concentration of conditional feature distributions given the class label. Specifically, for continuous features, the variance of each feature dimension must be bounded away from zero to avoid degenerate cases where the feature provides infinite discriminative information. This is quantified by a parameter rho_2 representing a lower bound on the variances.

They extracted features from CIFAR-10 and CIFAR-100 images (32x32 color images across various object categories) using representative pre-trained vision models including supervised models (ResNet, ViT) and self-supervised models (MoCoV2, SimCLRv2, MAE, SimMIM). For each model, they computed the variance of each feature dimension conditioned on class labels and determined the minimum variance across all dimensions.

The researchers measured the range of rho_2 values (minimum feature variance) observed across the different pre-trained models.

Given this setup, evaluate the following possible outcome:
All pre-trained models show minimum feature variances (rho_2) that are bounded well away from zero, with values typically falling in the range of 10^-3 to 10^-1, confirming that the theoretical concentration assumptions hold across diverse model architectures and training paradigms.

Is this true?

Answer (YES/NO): NO